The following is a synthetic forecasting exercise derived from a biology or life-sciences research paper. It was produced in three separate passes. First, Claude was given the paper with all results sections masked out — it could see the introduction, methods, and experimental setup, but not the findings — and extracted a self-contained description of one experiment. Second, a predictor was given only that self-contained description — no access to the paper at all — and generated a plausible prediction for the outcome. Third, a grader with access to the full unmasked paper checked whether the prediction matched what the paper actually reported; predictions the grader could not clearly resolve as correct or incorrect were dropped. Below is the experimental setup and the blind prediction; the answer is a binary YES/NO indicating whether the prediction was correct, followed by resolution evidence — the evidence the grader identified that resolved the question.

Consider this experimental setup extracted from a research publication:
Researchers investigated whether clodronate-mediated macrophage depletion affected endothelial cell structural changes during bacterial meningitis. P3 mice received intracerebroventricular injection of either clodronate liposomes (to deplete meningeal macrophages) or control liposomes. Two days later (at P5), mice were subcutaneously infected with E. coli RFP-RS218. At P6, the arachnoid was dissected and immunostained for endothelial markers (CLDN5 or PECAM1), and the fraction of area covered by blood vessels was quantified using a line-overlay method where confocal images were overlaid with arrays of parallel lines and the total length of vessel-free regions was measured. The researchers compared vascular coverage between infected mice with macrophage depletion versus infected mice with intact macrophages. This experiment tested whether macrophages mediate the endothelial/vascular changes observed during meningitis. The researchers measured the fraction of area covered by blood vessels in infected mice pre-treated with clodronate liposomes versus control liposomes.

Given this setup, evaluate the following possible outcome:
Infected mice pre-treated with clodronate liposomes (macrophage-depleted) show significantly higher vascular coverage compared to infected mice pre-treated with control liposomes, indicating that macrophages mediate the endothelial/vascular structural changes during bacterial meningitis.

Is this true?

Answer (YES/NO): NO